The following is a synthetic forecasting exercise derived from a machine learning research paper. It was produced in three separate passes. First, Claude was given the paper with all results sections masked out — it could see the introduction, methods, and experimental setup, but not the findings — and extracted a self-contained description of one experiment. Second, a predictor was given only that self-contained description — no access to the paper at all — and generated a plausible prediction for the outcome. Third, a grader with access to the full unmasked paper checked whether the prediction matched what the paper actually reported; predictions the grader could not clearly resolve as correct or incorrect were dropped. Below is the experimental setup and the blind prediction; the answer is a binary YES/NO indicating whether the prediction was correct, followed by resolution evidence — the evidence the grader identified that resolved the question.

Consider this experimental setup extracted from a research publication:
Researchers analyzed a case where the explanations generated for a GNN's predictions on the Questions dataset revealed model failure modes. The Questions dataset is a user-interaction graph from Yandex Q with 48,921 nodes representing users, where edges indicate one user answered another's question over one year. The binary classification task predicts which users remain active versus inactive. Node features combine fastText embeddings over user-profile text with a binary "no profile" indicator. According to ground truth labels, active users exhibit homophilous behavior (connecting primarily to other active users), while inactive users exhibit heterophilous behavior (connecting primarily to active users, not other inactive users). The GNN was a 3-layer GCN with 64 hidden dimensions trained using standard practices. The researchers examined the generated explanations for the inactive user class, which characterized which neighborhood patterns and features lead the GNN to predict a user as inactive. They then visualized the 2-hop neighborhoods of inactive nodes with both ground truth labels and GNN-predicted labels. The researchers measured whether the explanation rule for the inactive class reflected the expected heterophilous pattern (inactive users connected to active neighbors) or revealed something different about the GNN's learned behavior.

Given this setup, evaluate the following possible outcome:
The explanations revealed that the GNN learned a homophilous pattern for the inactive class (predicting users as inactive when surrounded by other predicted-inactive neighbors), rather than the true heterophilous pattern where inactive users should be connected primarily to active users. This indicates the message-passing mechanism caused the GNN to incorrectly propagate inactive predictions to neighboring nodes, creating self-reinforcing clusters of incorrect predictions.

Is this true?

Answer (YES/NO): NO